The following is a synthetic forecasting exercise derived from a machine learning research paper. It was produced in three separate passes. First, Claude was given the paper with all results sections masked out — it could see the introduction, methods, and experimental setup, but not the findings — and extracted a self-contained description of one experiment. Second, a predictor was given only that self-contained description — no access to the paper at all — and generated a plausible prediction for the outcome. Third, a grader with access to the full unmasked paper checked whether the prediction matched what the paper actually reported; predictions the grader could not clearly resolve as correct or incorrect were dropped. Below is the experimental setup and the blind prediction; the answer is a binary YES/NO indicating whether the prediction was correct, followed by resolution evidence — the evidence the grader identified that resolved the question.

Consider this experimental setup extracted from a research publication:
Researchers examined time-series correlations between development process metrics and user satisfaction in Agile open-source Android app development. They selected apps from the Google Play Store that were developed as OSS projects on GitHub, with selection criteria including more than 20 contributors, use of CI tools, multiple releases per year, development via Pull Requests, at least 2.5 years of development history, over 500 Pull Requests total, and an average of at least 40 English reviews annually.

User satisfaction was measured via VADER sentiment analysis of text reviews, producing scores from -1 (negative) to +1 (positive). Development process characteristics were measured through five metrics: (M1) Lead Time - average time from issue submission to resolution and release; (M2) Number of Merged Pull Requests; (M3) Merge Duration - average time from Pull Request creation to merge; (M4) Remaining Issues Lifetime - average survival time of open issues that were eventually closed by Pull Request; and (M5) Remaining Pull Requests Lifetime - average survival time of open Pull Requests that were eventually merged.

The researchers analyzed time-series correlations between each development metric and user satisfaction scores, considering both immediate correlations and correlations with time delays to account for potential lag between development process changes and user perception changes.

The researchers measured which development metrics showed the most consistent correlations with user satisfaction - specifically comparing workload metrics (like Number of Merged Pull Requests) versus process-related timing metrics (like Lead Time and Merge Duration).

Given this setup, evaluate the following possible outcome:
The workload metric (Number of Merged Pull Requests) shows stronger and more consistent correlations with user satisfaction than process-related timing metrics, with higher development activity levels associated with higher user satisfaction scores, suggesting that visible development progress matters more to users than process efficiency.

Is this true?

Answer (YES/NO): NO